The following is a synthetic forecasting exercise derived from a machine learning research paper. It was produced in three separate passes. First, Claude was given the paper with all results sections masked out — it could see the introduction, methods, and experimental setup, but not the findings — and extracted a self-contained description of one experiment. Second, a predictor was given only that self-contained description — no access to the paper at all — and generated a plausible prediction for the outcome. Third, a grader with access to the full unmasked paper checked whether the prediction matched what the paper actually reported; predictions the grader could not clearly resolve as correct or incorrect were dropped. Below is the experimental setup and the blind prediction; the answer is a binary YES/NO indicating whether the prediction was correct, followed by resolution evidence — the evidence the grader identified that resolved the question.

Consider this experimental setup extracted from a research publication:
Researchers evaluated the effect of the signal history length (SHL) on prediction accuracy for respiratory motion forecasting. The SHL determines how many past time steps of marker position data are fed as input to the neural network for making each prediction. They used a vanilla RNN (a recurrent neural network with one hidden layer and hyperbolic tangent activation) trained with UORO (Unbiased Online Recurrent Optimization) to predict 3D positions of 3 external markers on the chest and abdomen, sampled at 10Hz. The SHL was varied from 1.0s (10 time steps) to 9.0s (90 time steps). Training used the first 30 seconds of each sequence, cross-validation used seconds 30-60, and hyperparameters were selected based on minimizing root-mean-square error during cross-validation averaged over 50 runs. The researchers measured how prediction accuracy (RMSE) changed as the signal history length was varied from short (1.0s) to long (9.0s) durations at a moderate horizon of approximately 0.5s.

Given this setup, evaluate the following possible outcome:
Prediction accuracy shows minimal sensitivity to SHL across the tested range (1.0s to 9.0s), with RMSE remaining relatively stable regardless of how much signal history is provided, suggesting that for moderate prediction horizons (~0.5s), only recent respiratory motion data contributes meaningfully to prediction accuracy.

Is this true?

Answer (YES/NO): NO